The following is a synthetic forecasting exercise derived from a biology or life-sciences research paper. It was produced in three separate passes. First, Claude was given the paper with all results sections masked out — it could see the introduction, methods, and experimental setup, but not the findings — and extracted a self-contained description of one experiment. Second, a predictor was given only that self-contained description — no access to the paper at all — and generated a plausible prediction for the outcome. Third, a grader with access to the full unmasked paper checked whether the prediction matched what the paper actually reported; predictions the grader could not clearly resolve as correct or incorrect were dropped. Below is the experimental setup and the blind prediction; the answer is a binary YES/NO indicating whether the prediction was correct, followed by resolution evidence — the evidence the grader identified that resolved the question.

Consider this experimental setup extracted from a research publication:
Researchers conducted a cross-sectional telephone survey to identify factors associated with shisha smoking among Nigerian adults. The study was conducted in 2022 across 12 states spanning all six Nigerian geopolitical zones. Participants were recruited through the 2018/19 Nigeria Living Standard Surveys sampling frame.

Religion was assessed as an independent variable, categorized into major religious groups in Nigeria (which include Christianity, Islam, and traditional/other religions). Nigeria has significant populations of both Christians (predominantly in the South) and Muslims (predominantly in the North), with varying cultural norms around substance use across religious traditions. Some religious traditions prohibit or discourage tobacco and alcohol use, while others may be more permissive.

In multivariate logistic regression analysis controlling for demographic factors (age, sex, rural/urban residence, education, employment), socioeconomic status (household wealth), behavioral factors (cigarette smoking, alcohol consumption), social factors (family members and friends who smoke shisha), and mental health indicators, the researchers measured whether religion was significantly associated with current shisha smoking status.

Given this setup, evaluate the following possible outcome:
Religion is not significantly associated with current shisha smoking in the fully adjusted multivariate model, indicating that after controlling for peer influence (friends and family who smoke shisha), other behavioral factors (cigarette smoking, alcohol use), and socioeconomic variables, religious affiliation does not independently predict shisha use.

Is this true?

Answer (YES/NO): YES